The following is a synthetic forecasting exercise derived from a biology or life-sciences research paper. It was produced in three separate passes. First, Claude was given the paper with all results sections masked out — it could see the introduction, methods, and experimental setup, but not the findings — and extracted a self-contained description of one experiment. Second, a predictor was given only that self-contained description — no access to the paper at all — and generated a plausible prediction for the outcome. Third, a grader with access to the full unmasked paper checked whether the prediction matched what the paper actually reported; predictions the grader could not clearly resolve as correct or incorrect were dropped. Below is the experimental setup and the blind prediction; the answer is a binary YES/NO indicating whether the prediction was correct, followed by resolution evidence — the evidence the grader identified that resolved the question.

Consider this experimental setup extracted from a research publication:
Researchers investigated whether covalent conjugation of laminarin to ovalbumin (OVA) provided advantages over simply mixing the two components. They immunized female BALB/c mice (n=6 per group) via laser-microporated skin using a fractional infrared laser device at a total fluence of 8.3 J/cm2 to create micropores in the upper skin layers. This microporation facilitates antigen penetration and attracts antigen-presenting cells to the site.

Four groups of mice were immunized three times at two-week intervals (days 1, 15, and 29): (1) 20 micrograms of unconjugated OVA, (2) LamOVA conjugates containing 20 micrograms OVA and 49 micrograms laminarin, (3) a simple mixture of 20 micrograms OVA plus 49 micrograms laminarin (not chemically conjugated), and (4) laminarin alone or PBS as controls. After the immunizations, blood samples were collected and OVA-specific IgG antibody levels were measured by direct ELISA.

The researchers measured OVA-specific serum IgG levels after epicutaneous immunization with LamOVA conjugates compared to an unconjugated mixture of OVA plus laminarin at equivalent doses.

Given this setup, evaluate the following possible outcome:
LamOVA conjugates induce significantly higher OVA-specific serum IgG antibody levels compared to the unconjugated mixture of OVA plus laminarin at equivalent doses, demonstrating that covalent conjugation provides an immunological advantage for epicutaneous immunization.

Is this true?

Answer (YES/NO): YES